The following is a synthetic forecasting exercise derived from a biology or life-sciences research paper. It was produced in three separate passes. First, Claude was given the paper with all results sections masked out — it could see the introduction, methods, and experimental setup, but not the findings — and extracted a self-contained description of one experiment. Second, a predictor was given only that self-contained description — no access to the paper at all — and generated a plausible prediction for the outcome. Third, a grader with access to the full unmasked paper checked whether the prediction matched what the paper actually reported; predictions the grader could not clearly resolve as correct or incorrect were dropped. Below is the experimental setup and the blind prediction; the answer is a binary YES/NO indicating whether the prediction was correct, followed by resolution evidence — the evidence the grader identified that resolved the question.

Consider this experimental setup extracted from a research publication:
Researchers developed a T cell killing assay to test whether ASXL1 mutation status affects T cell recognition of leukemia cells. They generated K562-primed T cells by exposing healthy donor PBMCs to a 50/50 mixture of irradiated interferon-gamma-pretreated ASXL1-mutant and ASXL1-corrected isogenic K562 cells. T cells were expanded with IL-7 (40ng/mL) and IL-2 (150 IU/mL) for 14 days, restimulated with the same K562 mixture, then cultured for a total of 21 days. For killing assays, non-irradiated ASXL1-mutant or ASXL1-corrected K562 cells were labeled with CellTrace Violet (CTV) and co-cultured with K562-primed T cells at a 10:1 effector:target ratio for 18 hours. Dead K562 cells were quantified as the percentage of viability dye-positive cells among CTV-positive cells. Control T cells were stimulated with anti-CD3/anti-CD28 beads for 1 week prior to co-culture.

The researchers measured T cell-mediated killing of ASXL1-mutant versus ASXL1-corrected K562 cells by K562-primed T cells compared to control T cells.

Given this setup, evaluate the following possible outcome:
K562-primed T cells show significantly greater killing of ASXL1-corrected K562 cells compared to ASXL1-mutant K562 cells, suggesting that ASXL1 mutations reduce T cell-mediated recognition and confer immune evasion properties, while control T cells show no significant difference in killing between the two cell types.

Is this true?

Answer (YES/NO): YES